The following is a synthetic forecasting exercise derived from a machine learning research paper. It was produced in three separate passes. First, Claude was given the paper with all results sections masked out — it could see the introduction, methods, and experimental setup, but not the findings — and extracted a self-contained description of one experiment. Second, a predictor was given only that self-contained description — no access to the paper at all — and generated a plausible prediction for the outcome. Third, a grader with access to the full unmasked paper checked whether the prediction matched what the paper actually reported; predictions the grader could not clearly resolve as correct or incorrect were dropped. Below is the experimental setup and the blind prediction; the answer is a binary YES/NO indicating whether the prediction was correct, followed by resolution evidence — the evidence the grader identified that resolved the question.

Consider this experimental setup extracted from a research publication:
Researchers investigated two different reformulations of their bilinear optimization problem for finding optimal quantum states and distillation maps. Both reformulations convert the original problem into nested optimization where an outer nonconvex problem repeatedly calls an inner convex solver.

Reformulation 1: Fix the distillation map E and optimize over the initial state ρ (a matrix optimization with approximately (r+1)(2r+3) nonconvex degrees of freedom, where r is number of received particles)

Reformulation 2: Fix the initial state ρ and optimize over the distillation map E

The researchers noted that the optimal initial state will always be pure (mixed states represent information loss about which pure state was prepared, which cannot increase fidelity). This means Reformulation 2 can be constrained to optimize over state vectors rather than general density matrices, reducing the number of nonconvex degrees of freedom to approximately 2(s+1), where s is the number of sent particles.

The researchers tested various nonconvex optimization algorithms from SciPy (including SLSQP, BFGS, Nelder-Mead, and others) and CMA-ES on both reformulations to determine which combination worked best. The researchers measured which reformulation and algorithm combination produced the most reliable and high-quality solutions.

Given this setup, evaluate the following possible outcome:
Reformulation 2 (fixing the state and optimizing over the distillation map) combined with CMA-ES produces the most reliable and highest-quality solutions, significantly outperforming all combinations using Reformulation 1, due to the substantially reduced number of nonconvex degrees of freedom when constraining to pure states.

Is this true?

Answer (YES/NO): NO